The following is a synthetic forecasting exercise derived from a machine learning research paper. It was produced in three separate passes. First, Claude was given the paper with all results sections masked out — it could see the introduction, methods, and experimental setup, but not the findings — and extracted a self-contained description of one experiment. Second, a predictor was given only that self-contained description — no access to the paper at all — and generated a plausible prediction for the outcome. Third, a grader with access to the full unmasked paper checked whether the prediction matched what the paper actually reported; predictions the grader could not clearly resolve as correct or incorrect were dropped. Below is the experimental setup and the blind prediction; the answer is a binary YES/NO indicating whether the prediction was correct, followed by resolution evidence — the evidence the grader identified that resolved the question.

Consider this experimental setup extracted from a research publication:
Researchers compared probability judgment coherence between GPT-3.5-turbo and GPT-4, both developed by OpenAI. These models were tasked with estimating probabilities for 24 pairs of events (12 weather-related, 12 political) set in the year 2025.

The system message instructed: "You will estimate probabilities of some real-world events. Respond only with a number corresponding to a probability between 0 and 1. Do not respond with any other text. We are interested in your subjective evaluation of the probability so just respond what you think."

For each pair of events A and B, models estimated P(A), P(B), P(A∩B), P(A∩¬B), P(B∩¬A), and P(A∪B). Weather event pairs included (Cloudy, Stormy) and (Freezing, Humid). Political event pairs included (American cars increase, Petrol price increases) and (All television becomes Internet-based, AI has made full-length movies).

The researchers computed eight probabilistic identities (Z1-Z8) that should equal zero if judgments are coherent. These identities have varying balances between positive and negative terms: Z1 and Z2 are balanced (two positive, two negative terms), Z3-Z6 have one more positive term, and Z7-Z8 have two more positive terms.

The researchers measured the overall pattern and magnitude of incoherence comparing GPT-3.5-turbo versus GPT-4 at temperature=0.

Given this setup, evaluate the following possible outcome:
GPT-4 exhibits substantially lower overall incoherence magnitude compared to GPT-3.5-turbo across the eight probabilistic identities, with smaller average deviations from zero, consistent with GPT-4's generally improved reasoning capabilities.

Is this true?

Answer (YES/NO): YES